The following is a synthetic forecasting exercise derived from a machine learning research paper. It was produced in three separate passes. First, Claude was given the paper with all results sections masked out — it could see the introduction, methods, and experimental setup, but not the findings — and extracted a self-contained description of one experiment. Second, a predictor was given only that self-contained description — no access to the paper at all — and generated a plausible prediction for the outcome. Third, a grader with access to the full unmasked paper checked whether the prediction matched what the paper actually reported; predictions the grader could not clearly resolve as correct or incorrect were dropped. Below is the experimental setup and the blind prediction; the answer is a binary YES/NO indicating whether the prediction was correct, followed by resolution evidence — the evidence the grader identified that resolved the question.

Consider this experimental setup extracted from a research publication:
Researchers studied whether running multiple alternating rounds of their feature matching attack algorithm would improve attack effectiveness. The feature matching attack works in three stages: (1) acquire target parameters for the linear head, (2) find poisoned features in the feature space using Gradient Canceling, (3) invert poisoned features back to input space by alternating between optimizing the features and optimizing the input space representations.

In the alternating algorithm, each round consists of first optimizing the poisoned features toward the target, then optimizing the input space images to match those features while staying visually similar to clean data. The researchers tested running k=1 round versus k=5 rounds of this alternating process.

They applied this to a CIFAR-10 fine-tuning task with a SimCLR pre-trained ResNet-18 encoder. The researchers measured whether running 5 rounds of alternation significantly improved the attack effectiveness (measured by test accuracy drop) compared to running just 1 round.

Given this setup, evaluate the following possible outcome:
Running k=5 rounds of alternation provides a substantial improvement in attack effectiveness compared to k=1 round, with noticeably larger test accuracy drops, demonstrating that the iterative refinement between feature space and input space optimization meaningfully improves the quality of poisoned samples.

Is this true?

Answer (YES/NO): NO